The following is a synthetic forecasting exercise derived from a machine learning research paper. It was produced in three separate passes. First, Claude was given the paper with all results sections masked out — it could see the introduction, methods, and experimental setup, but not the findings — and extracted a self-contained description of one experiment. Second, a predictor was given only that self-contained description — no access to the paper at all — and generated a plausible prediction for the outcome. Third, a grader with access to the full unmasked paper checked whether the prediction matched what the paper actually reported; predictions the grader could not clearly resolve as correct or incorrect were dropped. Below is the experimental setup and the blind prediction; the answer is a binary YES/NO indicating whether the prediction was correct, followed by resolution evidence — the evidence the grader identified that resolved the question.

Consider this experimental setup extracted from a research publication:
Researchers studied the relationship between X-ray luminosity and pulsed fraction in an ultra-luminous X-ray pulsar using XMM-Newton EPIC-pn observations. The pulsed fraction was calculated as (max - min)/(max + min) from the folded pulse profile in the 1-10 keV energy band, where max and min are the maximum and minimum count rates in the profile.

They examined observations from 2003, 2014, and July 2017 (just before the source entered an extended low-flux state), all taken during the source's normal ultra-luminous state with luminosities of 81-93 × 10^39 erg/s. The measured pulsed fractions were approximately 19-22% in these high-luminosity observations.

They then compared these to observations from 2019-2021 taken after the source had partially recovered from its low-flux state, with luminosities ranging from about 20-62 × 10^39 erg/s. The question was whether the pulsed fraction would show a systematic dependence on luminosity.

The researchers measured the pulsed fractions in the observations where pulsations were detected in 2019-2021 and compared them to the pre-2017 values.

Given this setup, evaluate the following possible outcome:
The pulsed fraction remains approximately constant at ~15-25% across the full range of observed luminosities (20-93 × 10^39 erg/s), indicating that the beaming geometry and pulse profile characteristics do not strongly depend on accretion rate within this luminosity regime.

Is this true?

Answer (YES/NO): NO